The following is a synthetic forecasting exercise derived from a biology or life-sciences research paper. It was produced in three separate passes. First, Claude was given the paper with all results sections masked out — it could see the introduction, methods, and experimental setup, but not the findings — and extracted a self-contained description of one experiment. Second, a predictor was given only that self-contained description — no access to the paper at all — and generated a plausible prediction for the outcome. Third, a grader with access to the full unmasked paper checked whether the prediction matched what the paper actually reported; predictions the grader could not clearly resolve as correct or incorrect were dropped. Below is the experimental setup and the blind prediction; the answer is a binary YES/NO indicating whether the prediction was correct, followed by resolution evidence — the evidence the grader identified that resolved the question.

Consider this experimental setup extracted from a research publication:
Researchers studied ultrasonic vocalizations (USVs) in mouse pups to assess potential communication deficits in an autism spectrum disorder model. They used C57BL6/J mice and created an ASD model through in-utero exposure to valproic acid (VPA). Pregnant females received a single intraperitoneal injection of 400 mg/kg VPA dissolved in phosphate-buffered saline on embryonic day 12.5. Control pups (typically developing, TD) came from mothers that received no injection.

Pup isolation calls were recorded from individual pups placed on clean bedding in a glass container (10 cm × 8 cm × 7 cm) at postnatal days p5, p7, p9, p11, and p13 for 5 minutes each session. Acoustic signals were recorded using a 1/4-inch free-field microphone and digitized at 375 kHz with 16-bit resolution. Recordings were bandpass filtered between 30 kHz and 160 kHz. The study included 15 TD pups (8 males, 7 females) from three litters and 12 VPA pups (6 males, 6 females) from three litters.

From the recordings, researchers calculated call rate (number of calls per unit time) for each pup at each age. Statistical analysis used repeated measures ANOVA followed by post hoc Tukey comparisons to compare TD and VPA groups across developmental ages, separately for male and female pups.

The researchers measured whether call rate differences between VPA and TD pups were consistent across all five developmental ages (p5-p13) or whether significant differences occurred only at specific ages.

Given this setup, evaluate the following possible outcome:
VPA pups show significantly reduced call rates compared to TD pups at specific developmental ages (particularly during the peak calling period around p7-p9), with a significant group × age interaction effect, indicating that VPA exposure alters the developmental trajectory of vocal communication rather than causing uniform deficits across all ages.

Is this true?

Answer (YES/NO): NO